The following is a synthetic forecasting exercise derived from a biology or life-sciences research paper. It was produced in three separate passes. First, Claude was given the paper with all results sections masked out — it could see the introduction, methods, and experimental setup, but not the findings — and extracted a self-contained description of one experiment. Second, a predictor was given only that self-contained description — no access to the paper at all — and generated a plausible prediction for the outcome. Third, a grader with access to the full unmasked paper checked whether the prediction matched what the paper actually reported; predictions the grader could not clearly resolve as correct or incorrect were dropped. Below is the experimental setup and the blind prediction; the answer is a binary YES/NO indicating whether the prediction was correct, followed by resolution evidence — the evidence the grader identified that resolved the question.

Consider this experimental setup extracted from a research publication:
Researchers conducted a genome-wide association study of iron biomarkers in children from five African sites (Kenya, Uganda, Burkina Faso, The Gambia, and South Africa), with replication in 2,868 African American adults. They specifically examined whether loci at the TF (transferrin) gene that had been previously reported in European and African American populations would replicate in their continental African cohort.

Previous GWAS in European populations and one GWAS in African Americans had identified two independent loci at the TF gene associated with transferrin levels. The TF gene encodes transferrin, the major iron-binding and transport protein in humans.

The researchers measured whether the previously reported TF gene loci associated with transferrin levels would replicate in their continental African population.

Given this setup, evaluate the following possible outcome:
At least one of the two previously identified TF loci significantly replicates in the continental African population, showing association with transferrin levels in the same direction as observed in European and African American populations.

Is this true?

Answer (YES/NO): YES